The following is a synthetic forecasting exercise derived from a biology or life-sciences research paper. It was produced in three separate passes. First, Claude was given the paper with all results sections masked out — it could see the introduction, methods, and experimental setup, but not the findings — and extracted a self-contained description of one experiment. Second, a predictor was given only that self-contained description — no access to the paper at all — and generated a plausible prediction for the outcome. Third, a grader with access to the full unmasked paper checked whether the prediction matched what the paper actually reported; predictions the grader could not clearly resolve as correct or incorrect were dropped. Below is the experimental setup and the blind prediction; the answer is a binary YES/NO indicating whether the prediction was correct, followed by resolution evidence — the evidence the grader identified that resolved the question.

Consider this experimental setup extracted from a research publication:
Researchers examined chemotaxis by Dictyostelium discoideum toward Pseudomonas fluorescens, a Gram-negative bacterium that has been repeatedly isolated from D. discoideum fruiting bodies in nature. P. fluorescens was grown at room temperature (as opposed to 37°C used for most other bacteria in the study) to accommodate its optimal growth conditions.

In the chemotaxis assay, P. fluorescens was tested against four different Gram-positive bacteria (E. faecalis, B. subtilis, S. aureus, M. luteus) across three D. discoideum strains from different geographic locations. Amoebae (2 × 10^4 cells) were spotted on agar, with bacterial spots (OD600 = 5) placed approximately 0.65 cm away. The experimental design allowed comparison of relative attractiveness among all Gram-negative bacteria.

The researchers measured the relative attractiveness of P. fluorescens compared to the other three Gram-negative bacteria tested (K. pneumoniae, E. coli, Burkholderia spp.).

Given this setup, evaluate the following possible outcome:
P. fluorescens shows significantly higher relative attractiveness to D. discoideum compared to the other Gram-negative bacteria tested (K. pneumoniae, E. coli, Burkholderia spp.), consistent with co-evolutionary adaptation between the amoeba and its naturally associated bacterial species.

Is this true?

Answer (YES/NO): NO